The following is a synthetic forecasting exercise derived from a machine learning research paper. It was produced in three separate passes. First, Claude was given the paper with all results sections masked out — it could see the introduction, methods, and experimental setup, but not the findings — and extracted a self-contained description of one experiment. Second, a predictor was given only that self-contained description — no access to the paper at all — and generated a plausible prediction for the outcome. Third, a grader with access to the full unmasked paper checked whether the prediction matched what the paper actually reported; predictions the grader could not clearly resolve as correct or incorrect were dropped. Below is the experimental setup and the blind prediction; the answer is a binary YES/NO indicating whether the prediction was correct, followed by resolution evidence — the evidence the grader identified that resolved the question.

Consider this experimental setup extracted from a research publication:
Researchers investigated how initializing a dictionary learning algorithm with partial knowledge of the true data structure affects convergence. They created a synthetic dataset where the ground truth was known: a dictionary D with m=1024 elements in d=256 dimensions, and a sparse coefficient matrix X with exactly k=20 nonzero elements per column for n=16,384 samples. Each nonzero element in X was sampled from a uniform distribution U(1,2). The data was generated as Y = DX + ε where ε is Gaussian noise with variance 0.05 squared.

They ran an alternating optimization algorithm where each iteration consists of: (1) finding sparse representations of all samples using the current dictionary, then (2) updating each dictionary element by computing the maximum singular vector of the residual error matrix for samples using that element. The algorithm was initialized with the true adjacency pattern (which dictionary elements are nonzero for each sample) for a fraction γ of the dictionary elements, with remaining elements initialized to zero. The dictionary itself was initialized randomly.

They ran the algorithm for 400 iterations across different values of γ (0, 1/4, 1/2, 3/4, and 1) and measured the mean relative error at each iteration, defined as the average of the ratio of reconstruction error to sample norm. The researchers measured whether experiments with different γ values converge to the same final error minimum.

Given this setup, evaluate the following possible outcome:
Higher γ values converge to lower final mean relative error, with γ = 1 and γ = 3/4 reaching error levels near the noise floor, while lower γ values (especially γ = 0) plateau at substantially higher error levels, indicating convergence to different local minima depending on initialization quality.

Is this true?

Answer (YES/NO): NO